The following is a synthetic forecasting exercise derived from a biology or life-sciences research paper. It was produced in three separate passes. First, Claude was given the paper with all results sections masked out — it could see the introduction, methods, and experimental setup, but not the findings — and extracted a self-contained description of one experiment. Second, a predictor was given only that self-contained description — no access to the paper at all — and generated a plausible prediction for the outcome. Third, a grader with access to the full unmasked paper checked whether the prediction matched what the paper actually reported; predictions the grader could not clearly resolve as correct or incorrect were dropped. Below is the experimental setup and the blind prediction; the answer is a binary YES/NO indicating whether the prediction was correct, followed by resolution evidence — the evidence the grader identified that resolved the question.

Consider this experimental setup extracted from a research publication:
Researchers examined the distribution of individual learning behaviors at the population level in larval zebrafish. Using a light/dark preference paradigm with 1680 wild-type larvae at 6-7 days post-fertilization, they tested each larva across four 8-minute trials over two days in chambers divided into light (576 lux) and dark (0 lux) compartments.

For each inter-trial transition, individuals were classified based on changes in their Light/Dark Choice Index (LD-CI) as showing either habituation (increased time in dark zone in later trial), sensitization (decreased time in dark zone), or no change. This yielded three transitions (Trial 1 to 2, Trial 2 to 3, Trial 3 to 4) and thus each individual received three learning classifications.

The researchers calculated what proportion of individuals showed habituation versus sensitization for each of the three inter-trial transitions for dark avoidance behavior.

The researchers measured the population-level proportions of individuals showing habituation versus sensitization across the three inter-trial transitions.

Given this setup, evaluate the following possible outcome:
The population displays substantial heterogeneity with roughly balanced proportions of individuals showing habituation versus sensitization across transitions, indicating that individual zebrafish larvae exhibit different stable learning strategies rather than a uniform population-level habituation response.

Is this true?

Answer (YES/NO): NO